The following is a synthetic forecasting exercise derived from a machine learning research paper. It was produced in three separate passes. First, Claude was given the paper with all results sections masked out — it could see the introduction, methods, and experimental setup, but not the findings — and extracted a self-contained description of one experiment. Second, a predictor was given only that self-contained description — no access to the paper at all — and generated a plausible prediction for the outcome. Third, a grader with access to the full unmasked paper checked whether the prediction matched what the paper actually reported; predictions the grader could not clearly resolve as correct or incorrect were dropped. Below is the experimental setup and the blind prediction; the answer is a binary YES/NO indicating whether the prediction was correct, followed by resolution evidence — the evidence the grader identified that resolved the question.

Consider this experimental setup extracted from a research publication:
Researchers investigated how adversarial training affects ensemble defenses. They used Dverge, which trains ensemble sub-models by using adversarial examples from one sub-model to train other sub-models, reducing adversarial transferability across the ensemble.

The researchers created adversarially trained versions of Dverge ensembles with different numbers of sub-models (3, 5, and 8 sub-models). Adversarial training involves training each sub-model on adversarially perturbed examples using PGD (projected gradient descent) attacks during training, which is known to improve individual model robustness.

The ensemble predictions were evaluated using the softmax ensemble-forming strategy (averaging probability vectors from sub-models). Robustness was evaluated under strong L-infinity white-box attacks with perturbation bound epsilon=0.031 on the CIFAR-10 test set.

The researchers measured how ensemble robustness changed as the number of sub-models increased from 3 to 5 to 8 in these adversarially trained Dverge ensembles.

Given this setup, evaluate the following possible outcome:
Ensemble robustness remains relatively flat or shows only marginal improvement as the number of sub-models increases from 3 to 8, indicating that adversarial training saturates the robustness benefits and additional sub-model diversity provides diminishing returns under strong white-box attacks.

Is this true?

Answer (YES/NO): NO